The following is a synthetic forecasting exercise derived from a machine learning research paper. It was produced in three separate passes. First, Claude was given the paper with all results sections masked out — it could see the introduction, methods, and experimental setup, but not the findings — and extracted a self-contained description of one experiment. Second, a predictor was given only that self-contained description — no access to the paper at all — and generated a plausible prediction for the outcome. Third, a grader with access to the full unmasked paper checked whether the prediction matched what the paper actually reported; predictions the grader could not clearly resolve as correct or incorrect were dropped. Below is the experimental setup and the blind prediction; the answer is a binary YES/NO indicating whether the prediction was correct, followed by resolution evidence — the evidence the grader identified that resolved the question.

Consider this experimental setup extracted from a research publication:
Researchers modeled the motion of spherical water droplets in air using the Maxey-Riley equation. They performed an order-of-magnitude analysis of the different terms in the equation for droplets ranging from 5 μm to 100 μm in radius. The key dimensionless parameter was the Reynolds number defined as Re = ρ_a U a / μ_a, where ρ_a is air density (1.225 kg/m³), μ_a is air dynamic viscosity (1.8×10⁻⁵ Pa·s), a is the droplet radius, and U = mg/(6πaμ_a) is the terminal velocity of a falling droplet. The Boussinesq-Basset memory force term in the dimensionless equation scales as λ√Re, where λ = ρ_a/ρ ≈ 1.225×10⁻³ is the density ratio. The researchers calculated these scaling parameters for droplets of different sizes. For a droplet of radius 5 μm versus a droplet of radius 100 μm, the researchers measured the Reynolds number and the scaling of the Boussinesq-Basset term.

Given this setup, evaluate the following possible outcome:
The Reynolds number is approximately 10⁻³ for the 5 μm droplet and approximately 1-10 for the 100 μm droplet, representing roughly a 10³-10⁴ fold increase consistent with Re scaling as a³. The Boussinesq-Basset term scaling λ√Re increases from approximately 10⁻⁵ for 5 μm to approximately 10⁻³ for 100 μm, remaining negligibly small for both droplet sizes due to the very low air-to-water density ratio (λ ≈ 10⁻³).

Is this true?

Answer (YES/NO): NO